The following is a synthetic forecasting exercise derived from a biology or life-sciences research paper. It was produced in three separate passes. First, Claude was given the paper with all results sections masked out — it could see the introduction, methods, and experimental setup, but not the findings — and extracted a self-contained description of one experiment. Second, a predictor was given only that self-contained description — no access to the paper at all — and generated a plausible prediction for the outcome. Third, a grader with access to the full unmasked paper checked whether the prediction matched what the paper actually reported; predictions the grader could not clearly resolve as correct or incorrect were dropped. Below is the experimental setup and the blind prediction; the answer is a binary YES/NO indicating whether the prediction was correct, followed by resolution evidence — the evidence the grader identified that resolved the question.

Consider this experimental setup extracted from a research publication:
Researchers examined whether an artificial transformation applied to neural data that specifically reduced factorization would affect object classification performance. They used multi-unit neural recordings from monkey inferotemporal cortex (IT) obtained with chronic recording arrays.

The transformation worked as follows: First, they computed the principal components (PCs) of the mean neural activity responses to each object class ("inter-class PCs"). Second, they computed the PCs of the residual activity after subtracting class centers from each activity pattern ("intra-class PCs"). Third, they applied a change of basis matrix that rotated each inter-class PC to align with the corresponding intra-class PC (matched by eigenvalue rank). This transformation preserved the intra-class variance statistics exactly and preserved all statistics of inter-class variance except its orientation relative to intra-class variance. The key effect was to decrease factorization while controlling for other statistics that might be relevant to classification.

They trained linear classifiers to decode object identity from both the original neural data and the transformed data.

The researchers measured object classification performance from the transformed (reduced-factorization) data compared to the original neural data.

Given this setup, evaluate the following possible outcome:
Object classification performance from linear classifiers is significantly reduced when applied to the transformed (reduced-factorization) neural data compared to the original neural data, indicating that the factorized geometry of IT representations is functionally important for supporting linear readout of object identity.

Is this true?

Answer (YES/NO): YES